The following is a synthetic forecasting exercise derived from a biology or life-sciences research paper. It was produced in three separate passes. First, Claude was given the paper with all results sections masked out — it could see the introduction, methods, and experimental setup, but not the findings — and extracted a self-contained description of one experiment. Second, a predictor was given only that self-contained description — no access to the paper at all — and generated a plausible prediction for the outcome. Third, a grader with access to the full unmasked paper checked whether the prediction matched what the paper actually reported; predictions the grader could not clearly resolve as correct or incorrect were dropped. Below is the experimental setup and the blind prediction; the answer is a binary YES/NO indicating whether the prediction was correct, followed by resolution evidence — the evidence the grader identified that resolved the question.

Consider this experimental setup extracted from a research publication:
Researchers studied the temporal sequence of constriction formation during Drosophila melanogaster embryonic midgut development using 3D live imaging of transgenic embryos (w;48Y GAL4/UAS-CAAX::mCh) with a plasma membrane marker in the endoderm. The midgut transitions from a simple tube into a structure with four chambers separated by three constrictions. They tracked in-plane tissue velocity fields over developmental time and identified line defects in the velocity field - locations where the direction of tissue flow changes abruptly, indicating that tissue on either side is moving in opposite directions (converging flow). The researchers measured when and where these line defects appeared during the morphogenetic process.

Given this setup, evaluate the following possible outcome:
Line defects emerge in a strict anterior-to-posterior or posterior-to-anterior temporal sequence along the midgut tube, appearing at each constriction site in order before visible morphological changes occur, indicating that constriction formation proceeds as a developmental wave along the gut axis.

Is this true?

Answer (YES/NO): NO